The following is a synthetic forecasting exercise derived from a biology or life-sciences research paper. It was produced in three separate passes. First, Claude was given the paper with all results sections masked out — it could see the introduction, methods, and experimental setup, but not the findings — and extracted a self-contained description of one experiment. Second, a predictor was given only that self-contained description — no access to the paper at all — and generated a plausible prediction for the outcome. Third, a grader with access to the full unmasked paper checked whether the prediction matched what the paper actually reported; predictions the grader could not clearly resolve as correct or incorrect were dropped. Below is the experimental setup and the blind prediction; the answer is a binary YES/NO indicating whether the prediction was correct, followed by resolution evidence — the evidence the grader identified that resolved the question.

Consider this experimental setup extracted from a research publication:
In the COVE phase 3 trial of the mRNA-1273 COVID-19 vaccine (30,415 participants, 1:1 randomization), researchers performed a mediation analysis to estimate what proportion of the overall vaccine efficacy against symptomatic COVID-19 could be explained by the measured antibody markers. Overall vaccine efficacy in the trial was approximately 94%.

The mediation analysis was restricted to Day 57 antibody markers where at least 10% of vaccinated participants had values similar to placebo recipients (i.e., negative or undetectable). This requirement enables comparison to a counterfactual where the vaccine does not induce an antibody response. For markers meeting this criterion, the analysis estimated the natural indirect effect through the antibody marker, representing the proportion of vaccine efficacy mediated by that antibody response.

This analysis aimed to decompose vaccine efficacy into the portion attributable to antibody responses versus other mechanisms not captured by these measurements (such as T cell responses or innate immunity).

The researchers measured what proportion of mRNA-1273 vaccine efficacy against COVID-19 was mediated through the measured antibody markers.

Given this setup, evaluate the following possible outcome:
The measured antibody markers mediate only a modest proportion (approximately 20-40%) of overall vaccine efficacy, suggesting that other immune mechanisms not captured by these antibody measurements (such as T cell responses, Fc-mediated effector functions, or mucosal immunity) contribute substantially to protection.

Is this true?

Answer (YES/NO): NO